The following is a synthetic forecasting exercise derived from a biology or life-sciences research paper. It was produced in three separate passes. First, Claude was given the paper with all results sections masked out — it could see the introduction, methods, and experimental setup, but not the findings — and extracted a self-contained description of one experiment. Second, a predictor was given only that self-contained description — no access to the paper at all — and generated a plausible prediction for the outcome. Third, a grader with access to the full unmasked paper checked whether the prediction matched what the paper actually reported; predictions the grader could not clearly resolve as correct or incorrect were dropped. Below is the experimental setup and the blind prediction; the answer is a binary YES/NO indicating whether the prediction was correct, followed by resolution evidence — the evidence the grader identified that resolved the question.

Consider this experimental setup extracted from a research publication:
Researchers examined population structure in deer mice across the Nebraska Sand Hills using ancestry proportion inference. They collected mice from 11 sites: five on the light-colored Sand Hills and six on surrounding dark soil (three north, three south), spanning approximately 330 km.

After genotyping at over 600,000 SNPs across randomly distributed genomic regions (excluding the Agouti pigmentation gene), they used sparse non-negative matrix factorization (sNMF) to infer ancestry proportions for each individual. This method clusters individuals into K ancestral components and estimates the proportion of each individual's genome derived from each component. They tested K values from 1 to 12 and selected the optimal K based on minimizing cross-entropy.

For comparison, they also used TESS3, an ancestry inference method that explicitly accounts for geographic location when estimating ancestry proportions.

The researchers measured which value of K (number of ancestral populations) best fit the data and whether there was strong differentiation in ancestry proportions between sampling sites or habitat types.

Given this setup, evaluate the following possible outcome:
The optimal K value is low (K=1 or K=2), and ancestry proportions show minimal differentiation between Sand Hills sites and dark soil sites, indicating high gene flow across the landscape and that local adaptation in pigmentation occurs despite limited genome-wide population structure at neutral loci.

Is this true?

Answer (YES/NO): NO